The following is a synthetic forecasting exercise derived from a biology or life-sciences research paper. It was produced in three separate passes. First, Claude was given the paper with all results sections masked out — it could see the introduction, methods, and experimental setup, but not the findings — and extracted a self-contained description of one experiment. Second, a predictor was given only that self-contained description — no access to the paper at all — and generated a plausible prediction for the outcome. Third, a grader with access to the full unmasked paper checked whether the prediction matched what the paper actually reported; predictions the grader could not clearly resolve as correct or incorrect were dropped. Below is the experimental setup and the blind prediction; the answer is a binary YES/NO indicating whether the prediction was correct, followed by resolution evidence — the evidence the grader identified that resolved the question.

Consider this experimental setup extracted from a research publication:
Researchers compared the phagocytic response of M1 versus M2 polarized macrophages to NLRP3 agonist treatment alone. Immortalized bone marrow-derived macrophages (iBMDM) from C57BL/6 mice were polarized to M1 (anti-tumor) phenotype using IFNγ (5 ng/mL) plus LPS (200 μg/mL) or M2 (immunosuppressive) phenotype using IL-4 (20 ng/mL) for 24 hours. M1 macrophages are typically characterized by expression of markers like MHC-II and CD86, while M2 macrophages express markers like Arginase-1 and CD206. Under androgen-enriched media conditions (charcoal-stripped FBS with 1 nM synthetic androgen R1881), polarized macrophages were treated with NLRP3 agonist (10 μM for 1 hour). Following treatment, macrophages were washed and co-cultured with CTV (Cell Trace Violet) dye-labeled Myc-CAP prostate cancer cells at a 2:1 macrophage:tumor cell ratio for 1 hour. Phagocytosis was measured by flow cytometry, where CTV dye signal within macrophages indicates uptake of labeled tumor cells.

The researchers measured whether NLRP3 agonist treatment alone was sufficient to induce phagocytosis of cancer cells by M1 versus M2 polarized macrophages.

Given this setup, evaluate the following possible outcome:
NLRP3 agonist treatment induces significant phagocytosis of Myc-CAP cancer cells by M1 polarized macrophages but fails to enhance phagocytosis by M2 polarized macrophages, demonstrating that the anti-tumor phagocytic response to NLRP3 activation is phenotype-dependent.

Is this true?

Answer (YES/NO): YES